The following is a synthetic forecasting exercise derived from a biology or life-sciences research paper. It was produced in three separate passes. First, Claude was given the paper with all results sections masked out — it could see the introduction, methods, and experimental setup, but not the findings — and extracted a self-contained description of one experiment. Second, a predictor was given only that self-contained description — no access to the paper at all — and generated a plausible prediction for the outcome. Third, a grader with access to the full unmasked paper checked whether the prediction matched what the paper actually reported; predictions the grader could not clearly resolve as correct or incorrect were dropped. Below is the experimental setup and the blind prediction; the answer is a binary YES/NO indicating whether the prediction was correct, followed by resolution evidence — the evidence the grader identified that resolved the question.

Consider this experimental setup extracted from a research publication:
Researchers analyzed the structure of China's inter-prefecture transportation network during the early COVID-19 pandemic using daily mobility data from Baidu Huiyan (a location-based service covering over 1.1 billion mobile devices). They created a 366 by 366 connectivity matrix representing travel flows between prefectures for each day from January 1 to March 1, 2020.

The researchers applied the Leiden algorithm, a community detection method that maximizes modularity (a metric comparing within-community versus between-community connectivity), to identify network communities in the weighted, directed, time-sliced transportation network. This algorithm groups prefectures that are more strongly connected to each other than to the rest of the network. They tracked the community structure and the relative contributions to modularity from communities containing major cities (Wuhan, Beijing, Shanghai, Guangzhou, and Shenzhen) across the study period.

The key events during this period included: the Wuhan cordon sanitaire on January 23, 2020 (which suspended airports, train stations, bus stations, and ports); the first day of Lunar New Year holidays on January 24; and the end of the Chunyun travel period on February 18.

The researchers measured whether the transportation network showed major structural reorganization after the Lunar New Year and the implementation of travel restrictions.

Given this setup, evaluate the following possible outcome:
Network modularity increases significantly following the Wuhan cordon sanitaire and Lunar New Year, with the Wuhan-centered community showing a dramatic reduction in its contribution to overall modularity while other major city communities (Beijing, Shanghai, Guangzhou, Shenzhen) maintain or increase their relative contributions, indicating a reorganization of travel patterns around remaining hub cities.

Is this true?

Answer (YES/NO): NO